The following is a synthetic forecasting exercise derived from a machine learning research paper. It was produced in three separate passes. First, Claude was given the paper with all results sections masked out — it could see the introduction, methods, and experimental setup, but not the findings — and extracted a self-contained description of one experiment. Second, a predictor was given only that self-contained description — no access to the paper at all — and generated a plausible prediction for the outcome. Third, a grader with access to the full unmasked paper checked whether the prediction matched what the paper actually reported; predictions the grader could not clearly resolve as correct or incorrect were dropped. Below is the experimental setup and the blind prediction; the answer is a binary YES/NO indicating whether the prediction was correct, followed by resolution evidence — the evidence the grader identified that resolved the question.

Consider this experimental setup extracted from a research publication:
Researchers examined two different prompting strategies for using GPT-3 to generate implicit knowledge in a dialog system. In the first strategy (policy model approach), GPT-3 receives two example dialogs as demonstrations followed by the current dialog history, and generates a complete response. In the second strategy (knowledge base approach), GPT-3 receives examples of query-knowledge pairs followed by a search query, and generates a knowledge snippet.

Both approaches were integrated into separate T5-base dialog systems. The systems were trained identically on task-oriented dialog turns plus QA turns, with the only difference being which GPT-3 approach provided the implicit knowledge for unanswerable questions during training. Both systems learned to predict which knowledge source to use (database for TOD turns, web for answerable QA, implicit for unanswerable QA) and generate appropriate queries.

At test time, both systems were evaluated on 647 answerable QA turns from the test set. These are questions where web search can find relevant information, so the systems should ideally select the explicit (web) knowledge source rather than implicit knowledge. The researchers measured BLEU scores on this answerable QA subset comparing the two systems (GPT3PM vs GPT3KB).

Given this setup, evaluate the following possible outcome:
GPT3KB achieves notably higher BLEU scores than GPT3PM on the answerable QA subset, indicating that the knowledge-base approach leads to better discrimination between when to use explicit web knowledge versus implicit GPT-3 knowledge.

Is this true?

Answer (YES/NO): NO